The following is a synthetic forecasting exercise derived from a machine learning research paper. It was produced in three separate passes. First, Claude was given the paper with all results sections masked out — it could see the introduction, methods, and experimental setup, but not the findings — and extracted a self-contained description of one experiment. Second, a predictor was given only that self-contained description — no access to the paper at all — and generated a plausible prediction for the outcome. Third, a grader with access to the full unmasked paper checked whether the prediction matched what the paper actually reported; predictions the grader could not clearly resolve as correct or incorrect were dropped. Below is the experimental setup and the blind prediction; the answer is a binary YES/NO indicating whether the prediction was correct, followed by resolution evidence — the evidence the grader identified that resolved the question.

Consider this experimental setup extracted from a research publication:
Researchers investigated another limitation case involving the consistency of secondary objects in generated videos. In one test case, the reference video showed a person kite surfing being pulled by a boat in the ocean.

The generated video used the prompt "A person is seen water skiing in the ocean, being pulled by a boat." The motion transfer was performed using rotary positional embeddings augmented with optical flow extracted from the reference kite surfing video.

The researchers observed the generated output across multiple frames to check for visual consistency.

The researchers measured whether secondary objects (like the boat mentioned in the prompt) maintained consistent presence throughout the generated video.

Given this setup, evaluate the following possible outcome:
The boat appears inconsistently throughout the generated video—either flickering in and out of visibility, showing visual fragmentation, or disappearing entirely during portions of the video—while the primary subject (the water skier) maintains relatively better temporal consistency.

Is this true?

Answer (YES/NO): YES